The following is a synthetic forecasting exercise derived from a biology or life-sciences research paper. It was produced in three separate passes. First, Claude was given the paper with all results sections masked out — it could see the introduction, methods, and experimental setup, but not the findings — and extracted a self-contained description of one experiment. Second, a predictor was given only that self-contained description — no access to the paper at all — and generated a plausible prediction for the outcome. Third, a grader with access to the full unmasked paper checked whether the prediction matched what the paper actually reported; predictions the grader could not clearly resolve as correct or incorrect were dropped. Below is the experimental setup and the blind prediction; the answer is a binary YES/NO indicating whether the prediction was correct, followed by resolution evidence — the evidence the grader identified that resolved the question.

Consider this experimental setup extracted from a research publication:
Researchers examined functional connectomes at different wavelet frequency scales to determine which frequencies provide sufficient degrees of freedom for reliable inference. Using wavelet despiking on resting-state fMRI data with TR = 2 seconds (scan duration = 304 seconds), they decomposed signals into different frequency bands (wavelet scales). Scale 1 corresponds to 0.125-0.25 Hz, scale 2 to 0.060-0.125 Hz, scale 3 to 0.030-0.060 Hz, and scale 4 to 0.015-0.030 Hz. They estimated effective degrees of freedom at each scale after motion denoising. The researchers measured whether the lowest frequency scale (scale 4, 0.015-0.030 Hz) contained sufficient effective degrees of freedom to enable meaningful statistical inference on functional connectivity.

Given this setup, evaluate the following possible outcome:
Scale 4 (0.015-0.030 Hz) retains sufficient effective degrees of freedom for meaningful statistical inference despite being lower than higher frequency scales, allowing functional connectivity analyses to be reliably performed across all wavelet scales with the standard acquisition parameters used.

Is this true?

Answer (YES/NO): NO